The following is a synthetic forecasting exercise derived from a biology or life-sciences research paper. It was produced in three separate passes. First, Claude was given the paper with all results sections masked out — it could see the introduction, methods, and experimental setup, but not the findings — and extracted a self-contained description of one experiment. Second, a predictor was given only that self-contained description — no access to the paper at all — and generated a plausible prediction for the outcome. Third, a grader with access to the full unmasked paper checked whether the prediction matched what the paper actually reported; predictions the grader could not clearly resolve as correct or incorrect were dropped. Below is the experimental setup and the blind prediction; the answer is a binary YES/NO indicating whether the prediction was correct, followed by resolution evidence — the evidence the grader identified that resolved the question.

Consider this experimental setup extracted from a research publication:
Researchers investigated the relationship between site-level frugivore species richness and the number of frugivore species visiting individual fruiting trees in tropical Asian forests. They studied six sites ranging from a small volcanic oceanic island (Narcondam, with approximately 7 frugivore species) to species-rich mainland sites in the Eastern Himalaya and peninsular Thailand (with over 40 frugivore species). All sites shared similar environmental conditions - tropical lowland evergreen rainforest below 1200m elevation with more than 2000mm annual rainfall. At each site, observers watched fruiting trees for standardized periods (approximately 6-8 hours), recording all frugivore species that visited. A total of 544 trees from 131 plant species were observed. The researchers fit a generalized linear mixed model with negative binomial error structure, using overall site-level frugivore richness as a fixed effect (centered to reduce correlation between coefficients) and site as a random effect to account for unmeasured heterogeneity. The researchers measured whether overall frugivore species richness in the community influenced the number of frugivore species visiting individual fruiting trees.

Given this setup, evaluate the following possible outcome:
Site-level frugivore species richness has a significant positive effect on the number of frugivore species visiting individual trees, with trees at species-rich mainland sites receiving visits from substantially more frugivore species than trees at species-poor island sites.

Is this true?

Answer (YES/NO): NO